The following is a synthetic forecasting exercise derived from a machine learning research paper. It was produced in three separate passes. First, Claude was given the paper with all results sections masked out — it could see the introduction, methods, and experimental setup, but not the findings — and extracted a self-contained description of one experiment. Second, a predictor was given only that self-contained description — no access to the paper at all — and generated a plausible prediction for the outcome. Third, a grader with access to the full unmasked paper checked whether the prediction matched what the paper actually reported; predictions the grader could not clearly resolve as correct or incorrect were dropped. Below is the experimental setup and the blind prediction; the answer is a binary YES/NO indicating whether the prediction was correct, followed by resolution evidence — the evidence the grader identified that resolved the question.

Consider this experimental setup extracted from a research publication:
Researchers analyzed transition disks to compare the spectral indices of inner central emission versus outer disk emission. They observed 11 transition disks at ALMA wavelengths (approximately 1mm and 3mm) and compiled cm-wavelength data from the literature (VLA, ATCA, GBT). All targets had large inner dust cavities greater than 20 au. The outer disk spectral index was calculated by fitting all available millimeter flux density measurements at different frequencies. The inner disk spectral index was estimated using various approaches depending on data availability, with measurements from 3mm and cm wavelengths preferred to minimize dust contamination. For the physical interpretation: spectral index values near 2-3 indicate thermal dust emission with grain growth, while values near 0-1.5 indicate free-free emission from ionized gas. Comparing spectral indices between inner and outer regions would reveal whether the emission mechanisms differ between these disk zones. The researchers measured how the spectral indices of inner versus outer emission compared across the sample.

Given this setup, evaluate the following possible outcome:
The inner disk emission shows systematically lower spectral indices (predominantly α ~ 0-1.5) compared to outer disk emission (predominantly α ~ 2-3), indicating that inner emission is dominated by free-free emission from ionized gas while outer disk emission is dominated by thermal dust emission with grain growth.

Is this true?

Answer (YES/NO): YES